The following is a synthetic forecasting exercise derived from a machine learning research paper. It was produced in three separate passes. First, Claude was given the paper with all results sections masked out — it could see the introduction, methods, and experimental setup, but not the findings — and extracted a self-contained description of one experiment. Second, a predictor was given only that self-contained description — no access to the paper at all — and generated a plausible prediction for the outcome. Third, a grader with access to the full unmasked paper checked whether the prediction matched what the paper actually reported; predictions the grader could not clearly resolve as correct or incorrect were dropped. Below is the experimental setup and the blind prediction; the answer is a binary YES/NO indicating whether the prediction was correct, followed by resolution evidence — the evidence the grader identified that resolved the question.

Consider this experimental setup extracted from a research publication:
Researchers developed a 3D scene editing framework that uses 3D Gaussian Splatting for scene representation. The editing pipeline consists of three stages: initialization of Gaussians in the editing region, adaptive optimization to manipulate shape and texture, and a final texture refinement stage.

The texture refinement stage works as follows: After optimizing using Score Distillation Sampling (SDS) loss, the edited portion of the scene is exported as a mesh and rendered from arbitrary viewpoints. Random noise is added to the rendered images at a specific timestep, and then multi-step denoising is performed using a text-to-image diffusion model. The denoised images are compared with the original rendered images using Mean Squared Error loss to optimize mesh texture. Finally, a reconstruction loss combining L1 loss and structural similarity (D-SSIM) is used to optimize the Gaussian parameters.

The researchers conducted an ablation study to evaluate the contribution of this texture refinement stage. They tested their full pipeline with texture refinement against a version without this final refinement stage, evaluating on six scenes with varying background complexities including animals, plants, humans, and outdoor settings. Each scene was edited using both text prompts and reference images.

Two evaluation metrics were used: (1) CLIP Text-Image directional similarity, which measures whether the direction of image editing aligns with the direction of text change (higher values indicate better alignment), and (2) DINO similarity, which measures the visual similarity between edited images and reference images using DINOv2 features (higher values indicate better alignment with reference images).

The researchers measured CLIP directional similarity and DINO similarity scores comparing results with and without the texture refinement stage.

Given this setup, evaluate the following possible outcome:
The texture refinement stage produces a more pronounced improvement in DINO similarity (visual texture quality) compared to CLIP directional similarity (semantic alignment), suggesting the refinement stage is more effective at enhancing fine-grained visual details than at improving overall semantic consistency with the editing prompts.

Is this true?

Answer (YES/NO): NO